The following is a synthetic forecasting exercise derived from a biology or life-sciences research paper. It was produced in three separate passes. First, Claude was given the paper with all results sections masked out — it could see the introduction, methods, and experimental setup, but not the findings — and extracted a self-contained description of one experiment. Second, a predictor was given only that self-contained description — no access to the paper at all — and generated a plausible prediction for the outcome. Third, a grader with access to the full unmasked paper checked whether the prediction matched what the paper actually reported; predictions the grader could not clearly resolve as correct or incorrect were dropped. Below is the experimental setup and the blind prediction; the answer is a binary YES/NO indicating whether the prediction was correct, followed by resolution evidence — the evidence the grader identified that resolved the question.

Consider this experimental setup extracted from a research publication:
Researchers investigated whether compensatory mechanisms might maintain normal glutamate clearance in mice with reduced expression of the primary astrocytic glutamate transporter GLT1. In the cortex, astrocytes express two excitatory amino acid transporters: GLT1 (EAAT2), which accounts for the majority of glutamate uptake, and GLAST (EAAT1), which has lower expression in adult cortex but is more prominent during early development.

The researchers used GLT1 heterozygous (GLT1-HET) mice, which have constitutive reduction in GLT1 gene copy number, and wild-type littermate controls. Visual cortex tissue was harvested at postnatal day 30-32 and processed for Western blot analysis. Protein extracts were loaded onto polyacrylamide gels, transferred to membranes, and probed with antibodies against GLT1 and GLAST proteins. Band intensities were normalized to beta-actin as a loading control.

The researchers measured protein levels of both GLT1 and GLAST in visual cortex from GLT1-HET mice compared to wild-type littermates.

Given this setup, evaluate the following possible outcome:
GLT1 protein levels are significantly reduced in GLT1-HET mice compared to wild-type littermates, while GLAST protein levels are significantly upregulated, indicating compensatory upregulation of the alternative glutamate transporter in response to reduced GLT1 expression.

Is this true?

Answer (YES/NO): NO